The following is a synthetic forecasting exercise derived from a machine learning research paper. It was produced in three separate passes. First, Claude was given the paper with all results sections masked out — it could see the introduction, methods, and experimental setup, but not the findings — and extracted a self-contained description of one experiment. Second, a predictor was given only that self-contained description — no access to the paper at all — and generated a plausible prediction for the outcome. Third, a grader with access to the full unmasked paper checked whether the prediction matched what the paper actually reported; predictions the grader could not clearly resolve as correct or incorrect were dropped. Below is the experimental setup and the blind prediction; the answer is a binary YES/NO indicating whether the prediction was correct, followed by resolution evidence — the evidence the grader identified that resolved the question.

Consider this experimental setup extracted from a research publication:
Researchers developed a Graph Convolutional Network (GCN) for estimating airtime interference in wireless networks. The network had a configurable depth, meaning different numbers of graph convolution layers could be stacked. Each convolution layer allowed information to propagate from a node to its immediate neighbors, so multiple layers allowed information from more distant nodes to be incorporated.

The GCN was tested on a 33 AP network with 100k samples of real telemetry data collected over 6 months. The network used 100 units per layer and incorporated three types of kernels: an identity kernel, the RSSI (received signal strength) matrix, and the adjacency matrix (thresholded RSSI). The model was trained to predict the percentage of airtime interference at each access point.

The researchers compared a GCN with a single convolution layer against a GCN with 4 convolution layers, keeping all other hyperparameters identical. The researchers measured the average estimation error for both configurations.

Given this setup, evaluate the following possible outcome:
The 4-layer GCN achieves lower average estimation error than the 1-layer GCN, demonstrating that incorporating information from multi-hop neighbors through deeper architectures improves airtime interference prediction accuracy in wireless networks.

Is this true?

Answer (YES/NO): YES